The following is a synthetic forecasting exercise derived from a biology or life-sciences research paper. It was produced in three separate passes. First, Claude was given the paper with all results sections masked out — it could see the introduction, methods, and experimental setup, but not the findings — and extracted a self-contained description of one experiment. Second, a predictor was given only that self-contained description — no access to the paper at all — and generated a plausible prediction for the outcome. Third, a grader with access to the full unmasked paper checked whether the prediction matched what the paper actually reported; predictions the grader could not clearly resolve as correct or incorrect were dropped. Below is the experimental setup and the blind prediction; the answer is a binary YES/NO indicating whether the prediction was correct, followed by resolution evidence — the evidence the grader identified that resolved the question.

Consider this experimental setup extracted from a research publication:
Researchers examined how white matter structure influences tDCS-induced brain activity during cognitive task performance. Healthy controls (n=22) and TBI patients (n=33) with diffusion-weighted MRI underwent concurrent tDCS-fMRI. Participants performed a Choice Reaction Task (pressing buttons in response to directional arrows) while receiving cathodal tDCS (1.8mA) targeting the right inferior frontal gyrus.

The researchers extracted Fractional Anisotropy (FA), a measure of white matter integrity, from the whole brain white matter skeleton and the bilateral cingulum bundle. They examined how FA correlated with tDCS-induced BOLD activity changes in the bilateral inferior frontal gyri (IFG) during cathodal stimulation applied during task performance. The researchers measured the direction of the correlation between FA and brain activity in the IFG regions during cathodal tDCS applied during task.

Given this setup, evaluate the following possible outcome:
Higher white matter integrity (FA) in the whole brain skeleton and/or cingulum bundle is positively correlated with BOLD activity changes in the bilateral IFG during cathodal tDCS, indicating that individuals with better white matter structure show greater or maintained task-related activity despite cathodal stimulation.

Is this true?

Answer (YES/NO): NO